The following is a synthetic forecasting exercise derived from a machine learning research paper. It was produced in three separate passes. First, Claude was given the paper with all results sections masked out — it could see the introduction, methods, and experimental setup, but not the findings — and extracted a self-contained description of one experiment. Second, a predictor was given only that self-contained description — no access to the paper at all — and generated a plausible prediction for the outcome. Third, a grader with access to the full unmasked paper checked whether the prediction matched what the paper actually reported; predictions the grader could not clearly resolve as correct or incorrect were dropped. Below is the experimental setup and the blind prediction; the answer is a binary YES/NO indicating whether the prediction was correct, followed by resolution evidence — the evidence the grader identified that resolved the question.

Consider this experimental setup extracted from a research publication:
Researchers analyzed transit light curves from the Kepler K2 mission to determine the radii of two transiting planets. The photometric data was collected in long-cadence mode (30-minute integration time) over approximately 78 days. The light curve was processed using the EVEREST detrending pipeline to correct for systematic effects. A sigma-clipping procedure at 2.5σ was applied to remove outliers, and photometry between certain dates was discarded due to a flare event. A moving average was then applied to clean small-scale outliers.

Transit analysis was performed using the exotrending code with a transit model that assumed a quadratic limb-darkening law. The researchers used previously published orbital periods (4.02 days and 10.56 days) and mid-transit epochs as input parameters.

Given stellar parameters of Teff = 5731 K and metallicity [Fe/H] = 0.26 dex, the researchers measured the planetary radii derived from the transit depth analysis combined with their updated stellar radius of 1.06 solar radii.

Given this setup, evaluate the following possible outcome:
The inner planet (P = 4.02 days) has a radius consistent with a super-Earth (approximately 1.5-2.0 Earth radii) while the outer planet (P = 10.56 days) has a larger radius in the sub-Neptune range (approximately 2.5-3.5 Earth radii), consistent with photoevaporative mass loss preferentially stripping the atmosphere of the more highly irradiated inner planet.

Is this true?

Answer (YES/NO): NO